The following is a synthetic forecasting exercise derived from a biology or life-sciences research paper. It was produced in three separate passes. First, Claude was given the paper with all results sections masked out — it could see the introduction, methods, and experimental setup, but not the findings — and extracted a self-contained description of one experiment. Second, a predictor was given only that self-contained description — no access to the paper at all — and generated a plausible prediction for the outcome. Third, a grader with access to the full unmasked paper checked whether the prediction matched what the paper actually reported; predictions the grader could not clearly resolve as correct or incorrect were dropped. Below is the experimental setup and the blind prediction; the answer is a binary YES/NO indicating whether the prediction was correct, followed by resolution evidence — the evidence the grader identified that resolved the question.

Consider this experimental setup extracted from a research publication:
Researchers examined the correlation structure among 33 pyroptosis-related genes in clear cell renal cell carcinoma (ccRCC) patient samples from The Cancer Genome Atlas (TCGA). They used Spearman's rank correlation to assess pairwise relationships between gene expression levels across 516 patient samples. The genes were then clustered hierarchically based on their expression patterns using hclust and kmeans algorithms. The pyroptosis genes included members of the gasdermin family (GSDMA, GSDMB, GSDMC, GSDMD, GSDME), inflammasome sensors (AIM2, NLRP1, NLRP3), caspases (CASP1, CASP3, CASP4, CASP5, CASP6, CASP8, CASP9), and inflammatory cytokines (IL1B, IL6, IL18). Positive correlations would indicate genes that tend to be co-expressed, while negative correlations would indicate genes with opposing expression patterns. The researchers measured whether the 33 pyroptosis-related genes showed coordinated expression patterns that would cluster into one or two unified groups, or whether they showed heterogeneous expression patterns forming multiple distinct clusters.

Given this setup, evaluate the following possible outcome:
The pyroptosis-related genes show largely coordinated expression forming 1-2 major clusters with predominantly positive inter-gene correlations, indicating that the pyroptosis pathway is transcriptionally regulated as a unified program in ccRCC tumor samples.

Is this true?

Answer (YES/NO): NO